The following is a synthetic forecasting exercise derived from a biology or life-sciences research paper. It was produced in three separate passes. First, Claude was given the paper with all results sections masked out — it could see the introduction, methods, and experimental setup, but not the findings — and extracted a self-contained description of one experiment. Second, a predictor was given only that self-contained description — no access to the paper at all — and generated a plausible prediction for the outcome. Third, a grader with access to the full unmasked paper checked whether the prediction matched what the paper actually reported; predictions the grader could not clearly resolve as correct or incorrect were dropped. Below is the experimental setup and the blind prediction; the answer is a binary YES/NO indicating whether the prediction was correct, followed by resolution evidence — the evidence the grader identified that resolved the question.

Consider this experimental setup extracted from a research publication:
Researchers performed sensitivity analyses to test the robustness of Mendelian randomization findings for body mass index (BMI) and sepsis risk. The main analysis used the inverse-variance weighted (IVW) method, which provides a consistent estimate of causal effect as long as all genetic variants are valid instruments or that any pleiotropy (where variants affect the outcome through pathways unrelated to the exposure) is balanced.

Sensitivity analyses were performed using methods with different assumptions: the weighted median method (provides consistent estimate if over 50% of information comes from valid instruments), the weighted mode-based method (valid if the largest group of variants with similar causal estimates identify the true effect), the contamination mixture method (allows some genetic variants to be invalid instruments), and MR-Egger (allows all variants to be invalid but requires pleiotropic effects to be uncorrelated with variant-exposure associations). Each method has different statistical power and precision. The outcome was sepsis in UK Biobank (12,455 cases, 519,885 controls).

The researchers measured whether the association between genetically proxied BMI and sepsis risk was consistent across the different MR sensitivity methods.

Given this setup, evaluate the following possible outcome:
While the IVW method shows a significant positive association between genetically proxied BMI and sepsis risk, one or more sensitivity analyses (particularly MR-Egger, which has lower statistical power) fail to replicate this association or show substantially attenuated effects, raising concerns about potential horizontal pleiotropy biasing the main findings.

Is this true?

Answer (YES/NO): NO